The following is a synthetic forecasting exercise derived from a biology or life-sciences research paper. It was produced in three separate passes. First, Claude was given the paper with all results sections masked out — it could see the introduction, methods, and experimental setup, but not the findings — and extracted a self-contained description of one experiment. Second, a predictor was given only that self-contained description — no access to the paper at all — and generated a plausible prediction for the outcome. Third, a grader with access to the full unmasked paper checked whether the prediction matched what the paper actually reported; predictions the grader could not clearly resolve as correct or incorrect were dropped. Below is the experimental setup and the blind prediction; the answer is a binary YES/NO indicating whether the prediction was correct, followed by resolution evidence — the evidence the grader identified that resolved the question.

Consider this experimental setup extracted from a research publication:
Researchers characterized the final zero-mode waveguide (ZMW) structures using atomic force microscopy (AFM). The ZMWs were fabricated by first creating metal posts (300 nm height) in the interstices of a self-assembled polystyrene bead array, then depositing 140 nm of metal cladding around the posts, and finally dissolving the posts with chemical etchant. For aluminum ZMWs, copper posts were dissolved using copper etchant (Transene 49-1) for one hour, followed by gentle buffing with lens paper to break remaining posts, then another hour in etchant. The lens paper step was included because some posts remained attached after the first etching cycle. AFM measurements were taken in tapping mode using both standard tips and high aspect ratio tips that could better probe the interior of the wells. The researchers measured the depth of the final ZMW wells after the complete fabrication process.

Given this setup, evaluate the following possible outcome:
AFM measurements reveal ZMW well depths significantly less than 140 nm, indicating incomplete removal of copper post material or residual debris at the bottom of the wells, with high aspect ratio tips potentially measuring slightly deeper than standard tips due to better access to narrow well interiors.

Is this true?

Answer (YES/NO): NO